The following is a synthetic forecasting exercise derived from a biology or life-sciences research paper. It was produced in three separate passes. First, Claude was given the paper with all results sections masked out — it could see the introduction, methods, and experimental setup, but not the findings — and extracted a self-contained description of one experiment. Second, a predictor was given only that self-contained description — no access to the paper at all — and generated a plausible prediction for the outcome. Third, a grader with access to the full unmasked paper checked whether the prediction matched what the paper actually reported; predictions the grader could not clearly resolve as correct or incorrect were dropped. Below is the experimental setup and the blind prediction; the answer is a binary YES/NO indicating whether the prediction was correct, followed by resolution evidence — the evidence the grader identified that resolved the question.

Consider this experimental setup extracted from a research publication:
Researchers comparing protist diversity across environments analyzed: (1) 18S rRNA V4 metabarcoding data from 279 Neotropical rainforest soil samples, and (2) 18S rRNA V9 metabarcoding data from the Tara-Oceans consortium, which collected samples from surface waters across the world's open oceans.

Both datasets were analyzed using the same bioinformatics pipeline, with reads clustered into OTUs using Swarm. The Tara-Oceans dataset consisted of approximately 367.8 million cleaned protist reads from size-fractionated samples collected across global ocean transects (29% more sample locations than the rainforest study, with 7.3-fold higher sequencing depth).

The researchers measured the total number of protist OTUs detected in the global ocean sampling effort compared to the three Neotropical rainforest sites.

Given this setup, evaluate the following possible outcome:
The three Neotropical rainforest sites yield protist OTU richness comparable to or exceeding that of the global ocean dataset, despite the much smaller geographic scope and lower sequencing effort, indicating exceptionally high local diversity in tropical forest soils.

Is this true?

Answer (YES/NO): NO